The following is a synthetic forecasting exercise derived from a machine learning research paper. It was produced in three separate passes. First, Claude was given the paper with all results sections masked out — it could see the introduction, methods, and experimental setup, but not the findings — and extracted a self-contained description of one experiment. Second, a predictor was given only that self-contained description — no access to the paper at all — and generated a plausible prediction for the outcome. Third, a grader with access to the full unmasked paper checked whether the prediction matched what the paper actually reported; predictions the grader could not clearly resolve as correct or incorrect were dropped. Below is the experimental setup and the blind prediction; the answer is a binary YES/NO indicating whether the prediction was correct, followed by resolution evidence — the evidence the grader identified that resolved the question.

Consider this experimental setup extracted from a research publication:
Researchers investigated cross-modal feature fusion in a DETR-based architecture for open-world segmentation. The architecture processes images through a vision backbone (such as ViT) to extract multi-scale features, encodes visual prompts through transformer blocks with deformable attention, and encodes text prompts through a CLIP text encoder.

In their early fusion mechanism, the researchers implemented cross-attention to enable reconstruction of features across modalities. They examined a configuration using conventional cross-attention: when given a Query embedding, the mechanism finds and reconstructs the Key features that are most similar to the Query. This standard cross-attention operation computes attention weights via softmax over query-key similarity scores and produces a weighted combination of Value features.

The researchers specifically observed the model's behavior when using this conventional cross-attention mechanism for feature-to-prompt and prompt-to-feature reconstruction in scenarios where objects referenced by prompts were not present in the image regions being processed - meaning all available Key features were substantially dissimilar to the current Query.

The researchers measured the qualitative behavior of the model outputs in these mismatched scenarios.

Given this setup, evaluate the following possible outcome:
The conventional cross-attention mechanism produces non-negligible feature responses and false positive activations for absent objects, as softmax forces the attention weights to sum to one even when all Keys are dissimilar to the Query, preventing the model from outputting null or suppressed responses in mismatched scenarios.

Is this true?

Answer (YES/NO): YES